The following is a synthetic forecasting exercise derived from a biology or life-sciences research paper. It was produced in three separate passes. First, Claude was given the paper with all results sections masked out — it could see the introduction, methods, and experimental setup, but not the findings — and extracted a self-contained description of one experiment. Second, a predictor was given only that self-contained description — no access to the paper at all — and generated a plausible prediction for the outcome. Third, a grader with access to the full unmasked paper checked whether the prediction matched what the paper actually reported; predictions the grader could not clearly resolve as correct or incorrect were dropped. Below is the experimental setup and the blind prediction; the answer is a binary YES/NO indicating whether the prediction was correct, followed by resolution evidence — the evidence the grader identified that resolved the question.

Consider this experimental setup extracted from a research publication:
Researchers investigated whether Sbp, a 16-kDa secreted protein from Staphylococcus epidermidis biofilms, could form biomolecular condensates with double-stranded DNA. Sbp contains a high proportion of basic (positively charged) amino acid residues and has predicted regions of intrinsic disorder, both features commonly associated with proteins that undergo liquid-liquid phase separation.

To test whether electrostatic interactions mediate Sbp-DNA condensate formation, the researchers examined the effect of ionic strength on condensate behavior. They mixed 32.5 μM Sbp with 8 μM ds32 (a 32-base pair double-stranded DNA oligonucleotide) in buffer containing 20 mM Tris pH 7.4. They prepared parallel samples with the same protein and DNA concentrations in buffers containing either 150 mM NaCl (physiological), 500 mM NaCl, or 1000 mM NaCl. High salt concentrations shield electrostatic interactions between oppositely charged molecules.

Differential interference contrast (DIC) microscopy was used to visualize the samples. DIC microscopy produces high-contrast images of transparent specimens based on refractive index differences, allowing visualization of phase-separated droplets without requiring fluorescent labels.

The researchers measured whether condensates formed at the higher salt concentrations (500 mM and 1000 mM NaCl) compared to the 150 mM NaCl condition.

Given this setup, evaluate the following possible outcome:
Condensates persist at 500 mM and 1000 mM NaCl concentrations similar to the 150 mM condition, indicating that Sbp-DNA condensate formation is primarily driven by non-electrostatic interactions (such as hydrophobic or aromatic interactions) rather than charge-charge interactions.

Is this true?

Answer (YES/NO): NO